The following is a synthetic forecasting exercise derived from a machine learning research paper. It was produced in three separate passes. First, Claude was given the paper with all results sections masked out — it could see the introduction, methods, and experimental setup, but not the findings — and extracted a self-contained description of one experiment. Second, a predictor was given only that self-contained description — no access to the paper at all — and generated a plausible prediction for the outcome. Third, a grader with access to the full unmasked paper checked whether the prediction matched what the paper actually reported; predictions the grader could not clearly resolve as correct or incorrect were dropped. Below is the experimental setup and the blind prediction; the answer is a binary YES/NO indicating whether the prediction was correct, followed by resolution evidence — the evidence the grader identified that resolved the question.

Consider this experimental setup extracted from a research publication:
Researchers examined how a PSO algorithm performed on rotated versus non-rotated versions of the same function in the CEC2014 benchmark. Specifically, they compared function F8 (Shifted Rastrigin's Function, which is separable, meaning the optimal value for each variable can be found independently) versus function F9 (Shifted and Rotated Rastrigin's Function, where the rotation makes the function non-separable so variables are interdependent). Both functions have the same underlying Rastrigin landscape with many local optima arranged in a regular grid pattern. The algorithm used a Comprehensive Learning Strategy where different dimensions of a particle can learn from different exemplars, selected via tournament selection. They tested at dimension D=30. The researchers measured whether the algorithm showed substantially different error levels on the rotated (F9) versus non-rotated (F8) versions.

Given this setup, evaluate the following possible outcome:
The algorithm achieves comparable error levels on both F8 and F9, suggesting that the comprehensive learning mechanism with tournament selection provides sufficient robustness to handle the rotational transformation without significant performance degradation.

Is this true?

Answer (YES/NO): NO